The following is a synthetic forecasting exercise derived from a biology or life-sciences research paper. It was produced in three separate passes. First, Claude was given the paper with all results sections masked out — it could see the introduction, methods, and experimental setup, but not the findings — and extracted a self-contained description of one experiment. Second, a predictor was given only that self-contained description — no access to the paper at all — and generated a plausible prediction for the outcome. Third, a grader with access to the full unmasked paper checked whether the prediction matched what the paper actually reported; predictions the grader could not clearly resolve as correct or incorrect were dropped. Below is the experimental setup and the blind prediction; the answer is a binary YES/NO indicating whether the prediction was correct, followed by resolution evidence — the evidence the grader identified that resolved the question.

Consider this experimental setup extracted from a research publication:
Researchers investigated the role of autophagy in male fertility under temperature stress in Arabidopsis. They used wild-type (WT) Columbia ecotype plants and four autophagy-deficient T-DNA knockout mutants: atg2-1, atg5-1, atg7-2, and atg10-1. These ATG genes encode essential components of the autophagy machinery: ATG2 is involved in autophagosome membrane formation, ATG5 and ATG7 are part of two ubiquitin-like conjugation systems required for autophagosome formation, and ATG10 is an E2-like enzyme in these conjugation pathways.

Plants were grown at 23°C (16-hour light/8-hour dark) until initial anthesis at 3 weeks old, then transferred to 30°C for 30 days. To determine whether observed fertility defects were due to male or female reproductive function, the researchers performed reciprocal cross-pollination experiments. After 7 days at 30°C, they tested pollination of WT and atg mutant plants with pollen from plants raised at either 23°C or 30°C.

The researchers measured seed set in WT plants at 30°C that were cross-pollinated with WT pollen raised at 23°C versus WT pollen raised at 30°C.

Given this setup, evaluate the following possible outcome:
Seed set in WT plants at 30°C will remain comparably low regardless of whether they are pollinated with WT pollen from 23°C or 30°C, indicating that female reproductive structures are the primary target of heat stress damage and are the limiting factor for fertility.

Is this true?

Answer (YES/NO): NO